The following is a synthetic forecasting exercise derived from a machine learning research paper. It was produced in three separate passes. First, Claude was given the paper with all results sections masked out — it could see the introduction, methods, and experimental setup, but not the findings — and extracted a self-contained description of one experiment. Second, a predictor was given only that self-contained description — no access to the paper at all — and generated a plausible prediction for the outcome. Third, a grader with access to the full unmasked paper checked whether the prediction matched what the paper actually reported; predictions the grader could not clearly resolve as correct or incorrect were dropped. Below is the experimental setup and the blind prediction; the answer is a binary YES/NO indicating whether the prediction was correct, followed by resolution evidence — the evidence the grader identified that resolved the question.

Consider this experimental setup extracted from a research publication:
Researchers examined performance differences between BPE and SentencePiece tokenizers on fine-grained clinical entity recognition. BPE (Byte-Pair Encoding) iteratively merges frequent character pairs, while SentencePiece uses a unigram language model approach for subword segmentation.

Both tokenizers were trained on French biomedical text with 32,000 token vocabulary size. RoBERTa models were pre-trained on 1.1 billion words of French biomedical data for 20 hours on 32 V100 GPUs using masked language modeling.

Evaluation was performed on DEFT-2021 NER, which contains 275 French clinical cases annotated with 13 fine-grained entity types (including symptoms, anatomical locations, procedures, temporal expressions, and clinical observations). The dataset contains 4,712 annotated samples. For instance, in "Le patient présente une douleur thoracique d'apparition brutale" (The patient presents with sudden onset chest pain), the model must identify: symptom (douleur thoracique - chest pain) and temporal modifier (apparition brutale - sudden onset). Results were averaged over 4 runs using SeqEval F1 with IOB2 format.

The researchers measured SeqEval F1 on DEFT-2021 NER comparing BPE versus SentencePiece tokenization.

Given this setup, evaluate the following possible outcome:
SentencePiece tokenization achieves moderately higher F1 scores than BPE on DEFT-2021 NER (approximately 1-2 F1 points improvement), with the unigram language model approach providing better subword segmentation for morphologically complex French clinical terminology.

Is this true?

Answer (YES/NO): NO